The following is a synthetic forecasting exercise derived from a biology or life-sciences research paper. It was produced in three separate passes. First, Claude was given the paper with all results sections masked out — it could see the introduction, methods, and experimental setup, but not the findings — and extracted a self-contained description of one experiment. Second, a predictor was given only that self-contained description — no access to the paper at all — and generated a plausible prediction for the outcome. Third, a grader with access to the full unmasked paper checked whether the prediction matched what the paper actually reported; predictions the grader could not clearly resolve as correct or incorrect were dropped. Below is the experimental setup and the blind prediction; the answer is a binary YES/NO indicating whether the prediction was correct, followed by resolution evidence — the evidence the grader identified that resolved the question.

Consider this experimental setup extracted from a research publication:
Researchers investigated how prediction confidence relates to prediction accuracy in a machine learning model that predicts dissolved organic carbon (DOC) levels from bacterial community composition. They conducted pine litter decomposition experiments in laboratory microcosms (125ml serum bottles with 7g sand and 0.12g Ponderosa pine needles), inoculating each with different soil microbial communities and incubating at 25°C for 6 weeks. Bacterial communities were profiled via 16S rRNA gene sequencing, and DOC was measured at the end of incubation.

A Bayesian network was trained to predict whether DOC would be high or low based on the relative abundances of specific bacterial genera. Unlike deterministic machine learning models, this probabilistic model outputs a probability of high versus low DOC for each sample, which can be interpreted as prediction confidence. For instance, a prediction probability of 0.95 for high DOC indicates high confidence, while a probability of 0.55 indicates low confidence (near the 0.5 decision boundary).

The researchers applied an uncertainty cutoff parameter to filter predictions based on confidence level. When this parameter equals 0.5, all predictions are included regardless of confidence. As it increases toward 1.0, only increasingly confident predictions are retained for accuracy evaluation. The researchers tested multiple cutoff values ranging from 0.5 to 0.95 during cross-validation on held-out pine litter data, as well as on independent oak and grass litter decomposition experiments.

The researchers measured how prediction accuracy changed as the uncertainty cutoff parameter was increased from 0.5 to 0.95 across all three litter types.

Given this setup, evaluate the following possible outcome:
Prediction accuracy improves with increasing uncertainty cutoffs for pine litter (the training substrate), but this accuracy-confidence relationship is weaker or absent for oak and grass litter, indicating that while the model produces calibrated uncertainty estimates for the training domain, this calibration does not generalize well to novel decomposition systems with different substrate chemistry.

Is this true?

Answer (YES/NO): NO